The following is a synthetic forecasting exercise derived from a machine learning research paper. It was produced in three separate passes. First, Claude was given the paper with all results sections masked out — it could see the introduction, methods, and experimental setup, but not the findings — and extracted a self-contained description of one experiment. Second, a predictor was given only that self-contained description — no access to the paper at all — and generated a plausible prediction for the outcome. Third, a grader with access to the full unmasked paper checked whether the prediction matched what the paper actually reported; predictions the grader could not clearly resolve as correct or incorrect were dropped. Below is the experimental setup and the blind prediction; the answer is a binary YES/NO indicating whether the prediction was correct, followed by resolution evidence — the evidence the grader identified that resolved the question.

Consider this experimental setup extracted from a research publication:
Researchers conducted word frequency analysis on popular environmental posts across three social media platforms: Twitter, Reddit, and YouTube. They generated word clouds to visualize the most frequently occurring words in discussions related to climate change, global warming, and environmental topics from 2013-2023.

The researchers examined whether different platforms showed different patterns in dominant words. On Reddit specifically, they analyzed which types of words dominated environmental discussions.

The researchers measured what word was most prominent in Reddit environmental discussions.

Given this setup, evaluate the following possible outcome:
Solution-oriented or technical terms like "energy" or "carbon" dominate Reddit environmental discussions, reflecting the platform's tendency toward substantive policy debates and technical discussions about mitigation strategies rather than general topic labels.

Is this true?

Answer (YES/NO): NO